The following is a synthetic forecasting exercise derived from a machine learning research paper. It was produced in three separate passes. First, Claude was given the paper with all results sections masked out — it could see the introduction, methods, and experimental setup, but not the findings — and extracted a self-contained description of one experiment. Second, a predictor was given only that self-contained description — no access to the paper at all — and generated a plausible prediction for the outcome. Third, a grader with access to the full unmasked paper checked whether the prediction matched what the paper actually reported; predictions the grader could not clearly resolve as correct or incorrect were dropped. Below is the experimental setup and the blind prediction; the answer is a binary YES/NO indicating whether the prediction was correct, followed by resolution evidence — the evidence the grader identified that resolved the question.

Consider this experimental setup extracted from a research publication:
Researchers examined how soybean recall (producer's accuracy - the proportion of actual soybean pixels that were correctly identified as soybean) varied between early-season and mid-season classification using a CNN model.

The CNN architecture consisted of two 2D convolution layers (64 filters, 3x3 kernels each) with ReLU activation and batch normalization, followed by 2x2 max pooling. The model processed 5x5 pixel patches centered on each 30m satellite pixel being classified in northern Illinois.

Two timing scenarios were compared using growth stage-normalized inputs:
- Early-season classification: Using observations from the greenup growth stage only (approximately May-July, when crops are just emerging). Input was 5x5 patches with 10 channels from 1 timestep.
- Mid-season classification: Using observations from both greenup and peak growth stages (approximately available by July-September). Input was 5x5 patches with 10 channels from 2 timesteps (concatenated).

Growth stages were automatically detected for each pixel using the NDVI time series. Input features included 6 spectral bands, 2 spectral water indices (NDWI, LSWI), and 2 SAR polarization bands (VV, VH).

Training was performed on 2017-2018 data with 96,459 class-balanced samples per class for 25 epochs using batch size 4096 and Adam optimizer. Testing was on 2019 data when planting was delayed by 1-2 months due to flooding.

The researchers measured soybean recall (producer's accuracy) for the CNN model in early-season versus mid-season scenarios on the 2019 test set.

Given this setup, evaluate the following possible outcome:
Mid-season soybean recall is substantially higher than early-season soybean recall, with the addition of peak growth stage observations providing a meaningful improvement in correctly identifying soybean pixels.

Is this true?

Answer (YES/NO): YES